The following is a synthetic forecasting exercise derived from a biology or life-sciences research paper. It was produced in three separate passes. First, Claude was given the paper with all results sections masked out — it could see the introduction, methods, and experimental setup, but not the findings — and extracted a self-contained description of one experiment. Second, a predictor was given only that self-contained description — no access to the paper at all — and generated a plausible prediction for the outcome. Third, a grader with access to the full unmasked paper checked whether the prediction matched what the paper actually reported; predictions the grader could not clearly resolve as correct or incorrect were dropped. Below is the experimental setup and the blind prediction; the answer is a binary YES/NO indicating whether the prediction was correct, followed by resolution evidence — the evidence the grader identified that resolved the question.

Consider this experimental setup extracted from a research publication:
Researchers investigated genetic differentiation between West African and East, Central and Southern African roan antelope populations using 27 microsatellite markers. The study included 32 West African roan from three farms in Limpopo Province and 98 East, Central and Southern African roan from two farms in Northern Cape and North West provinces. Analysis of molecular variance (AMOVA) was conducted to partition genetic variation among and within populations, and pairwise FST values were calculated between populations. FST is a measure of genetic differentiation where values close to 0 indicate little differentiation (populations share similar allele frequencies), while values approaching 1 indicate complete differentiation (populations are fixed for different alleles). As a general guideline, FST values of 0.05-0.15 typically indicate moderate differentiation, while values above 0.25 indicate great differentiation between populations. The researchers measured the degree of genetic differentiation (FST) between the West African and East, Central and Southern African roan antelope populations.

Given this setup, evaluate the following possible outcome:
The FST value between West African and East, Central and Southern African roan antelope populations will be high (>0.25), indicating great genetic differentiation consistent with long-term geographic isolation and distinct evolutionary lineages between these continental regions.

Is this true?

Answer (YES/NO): NO